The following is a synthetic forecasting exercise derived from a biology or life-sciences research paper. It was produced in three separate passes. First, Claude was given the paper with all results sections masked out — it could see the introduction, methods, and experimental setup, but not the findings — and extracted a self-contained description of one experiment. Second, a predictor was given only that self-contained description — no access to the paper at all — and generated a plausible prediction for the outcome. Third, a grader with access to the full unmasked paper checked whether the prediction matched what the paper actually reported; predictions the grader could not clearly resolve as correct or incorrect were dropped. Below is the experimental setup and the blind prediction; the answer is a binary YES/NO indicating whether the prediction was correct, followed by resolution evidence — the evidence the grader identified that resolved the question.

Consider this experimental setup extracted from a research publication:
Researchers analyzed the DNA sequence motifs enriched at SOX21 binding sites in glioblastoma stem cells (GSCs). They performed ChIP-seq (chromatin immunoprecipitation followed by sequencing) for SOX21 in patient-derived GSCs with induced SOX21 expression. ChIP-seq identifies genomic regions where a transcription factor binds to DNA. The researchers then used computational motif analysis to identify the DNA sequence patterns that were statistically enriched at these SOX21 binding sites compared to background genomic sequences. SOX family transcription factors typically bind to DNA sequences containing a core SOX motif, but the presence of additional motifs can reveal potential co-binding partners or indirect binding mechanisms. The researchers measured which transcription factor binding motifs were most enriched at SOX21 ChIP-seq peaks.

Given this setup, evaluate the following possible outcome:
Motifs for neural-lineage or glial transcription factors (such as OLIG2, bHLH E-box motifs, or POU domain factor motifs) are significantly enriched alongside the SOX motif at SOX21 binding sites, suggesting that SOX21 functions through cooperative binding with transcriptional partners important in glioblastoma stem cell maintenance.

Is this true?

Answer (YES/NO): NO